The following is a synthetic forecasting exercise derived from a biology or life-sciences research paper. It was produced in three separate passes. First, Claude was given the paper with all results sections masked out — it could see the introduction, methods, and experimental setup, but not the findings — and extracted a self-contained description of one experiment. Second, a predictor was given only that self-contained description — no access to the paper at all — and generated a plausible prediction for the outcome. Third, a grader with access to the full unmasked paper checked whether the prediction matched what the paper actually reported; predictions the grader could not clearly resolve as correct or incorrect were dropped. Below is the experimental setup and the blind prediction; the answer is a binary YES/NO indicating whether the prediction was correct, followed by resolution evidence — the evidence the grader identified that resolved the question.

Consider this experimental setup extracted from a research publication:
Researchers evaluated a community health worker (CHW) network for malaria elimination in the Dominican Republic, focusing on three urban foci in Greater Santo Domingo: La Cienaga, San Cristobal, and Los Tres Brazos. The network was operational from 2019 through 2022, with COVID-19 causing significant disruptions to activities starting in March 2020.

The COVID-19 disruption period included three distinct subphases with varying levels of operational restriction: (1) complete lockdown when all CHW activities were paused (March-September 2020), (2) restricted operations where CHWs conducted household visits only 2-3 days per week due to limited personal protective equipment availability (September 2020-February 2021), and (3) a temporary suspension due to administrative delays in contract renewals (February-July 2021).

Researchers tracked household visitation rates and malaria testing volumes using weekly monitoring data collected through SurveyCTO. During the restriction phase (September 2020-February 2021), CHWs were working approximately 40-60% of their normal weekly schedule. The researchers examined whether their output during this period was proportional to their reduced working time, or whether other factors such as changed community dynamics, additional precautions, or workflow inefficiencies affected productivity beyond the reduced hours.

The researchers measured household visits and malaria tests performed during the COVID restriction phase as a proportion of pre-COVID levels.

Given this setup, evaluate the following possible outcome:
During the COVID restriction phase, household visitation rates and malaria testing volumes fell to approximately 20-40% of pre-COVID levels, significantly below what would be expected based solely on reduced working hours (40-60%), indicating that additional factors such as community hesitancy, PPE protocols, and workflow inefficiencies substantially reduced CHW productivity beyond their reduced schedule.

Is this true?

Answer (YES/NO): NO